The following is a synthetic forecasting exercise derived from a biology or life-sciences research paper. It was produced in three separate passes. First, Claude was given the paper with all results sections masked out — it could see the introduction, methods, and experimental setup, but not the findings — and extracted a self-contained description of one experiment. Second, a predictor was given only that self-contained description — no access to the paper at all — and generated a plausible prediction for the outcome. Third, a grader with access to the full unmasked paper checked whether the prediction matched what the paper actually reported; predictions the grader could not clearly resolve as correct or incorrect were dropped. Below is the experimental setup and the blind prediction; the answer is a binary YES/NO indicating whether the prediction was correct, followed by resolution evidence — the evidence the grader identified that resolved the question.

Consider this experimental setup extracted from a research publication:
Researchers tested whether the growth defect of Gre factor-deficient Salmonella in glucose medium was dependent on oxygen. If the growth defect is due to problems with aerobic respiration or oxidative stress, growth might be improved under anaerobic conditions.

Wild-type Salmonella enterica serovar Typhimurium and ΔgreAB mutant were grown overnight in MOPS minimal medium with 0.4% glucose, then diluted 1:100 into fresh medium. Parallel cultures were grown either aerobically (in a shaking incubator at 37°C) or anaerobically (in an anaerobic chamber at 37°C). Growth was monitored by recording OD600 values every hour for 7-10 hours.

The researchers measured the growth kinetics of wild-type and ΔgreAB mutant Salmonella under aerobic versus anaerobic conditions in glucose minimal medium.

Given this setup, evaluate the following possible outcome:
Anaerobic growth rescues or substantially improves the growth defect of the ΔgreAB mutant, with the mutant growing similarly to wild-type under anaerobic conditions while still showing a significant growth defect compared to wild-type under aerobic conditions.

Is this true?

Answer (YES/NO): YES